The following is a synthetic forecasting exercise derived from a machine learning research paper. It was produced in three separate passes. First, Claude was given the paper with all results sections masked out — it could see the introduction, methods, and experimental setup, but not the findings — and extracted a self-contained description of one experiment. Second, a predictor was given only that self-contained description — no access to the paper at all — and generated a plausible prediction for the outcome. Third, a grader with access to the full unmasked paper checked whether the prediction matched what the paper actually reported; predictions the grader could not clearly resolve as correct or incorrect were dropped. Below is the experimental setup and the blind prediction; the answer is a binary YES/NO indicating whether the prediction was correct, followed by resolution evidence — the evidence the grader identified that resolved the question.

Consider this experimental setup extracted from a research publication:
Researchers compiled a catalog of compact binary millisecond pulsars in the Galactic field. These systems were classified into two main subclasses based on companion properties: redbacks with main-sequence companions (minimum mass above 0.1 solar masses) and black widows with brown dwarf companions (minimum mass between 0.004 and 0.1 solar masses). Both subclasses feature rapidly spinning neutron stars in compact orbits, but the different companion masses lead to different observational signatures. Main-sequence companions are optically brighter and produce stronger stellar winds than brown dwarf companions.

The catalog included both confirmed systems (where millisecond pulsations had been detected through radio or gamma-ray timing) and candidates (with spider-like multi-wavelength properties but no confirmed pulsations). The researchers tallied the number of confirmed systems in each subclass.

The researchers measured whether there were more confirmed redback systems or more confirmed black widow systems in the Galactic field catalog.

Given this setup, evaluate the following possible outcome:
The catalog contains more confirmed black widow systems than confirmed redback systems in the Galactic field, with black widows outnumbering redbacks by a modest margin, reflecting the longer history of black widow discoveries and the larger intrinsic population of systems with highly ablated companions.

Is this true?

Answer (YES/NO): NO